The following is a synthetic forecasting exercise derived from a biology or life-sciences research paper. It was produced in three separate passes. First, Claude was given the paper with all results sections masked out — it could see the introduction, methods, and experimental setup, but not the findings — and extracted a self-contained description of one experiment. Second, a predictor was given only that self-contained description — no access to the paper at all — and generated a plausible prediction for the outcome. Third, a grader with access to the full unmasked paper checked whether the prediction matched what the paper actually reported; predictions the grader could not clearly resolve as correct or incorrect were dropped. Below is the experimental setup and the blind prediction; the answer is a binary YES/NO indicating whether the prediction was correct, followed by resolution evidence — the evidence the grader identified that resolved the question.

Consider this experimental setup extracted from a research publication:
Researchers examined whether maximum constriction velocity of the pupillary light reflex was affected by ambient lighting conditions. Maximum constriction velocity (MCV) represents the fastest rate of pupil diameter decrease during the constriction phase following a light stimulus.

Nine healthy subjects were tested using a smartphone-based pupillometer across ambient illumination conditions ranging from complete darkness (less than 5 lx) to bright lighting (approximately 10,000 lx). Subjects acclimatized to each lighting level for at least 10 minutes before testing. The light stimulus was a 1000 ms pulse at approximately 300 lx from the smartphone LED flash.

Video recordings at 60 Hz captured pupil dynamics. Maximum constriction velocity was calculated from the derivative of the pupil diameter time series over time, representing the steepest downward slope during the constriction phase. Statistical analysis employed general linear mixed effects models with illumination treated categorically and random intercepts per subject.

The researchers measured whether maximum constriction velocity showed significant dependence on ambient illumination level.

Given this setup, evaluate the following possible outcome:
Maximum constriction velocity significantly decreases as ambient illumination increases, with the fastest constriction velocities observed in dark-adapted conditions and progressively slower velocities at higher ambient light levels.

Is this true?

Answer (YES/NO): YES